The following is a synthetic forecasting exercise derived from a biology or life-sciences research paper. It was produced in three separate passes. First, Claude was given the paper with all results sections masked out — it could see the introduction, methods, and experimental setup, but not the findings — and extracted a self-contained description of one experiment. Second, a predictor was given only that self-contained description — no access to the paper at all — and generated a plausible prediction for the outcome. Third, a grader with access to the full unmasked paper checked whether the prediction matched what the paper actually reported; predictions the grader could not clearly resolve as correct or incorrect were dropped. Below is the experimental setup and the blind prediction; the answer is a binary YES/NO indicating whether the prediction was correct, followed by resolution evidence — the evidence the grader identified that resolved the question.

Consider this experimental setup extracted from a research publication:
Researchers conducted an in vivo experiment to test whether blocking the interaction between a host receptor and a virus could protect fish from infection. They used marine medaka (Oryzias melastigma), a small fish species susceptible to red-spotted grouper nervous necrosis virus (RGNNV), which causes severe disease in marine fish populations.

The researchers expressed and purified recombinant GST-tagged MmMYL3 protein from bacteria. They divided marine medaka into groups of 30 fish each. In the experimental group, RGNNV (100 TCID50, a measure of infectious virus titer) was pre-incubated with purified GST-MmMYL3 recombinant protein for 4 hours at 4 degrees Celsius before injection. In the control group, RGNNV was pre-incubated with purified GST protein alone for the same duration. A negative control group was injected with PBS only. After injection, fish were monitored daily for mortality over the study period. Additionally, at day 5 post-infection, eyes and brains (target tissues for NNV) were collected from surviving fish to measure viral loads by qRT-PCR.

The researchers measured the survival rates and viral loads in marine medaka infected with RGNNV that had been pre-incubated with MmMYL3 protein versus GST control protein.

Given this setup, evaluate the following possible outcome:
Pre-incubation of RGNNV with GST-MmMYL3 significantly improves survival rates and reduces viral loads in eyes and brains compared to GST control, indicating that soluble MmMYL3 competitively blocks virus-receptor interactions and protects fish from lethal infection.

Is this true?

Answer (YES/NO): YES